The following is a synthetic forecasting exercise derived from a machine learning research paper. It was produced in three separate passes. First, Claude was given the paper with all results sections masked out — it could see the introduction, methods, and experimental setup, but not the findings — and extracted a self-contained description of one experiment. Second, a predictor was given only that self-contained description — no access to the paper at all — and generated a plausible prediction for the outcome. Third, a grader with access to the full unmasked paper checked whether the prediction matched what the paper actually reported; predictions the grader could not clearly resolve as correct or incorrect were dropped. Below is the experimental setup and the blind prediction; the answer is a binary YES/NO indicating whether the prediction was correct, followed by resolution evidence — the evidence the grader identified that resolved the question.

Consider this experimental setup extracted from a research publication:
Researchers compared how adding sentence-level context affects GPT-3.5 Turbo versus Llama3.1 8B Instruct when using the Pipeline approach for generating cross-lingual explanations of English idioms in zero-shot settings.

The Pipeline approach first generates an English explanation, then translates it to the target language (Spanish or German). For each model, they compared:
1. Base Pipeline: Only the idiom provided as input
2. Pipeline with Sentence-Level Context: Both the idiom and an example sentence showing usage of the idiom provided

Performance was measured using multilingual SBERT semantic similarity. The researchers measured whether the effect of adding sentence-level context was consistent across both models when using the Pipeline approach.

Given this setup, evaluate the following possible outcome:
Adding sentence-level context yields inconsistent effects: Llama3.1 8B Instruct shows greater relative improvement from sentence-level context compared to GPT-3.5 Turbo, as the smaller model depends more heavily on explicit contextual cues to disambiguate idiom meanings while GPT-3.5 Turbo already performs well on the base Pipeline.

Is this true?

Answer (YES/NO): YES